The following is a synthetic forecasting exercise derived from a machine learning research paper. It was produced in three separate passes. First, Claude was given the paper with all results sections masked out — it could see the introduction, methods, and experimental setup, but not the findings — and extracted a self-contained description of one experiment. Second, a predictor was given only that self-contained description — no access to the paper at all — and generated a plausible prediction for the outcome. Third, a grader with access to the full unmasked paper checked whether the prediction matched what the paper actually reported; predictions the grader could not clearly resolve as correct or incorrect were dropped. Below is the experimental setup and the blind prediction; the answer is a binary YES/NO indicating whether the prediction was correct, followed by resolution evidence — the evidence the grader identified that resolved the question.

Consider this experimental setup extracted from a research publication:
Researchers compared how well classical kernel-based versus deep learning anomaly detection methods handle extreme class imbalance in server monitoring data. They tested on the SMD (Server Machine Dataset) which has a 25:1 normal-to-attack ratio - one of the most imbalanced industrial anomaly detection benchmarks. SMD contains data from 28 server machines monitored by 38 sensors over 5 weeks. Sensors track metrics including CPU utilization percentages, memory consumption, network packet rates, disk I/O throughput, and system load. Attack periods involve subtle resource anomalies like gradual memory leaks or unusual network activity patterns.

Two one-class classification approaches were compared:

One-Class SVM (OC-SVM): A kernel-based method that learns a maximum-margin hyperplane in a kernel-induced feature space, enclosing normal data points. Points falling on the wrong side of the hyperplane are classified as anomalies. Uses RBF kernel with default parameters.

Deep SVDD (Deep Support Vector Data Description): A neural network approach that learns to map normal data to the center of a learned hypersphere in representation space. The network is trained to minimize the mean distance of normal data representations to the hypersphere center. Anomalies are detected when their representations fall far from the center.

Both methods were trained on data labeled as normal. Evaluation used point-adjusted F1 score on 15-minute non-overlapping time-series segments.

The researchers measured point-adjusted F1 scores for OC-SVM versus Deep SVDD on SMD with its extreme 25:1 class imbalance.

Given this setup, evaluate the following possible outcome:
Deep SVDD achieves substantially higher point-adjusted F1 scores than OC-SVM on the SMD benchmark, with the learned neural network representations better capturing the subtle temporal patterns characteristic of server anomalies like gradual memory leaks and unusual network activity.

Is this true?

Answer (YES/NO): NO